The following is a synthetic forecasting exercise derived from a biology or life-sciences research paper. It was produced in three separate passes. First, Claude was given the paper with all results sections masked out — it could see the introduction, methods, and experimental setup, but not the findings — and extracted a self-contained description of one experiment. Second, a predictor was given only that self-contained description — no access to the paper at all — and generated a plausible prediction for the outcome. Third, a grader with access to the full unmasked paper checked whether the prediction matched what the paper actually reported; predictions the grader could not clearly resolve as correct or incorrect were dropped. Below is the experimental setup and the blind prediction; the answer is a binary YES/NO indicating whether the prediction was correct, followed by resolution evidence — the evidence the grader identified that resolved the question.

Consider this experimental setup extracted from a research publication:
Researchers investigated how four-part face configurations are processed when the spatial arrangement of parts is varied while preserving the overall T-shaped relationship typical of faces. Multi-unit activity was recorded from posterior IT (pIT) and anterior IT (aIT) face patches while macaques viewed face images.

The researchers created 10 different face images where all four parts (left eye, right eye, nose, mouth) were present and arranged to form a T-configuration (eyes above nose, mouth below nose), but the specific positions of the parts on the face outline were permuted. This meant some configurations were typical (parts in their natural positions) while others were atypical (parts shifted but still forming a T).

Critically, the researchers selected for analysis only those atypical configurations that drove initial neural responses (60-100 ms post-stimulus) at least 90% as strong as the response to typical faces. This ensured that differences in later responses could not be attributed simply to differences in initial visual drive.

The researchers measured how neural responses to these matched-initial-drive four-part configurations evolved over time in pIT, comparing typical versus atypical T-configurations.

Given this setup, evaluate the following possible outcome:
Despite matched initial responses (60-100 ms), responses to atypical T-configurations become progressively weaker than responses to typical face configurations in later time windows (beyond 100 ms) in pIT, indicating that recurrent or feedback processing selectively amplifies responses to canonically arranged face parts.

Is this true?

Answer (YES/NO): NO